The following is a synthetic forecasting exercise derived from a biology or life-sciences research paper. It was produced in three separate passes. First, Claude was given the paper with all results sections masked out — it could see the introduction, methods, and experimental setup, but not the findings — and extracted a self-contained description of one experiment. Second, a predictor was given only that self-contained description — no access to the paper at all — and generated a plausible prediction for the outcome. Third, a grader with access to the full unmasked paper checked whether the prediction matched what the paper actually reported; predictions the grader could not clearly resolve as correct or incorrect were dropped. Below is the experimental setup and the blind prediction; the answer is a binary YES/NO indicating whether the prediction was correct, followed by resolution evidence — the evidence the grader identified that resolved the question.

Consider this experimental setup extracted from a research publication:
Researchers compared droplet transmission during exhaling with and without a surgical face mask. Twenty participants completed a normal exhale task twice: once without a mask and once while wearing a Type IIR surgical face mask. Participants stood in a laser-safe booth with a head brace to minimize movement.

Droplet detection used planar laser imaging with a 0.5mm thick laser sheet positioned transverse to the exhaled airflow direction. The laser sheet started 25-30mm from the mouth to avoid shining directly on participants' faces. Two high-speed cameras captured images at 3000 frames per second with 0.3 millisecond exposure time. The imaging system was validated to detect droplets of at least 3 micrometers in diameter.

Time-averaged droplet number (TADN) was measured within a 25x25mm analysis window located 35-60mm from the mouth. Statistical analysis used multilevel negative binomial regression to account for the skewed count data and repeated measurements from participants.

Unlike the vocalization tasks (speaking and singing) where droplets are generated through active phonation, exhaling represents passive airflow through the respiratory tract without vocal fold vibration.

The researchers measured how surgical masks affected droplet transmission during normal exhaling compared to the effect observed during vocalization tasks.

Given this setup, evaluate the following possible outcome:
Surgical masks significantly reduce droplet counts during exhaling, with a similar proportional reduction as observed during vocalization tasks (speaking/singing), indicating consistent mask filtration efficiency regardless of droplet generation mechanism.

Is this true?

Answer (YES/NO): NO